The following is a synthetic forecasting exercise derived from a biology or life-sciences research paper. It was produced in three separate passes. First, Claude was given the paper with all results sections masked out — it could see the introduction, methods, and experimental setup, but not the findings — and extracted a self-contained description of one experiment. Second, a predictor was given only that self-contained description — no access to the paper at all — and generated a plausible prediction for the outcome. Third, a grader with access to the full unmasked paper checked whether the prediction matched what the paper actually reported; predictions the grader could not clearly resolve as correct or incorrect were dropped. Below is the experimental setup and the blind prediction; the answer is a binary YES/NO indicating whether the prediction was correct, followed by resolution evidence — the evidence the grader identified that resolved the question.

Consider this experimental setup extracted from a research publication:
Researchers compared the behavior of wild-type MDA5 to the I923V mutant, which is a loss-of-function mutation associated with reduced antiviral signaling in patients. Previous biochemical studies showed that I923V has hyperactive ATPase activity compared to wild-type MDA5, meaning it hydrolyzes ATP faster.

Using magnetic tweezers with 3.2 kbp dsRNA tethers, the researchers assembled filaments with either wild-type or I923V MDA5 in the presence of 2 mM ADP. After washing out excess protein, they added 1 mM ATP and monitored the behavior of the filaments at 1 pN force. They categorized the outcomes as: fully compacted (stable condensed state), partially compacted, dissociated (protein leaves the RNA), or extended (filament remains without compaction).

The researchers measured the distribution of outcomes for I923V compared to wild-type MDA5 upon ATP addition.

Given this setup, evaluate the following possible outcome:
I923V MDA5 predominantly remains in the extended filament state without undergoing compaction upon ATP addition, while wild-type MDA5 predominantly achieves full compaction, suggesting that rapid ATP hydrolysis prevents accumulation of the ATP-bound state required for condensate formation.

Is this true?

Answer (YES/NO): NO